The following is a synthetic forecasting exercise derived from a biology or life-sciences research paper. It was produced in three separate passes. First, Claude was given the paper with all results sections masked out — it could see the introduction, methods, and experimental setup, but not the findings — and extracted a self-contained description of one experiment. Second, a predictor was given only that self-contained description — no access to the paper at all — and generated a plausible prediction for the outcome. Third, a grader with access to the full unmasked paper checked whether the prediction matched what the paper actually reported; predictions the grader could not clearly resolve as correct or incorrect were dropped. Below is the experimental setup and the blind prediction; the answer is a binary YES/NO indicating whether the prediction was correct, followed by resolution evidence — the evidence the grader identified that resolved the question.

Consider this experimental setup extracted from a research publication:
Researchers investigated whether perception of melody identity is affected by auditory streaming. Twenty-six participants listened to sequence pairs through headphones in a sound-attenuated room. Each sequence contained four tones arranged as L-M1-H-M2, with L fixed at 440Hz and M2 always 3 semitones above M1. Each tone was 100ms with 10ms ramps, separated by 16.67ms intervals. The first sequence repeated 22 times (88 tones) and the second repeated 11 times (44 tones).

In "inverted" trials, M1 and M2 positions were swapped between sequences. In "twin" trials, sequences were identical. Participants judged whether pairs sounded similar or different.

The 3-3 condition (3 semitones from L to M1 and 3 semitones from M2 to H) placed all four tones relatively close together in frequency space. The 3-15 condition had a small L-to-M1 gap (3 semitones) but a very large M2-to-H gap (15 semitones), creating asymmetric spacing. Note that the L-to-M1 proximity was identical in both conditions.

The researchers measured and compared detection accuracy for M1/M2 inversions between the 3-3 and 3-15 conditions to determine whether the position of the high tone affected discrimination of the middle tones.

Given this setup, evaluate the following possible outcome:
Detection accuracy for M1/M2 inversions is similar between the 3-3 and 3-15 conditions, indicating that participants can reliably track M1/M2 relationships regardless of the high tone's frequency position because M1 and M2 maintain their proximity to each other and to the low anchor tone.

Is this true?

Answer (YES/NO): YES